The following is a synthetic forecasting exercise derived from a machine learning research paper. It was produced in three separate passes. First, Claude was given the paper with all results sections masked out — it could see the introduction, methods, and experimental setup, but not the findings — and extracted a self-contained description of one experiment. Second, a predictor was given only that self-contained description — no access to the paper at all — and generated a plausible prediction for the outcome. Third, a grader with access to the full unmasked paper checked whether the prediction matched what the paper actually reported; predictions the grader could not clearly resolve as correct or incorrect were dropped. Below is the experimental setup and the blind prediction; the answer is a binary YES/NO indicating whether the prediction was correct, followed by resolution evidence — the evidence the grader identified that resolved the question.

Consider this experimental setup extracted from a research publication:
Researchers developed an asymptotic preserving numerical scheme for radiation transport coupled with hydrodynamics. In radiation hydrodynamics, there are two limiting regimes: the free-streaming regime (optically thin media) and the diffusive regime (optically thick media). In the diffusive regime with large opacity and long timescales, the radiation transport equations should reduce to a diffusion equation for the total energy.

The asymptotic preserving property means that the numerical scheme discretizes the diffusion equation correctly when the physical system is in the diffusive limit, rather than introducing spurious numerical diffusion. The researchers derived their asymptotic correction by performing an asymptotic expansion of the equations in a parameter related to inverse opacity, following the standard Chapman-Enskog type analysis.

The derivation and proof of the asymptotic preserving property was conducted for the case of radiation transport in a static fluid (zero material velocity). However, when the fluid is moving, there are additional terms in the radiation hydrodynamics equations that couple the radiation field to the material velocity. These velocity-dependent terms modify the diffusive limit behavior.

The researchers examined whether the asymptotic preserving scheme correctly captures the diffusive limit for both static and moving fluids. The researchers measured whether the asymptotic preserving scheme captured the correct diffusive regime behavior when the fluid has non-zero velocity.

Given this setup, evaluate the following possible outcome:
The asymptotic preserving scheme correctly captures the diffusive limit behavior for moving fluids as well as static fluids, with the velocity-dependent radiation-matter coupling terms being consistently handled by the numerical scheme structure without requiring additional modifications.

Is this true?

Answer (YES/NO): NO